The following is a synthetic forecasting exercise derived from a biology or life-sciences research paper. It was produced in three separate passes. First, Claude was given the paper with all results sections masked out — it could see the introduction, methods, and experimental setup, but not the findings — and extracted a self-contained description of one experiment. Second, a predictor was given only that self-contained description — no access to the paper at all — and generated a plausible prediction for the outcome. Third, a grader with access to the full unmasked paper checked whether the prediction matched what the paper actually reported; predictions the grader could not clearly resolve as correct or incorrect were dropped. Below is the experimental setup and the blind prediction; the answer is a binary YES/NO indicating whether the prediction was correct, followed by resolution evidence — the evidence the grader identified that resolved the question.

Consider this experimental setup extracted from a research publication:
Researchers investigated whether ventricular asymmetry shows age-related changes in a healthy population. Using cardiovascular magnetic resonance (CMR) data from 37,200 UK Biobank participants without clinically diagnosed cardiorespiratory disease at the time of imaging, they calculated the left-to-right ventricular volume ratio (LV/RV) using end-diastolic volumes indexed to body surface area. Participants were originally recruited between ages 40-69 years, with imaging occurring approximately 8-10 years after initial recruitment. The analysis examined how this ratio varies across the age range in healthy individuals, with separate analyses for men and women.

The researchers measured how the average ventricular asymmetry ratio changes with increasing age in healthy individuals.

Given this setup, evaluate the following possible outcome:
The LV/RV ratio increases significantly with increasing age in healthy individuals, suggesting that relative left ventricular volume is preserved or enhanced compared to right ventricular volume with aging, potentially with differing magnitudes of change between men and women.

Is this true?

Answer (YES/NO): NO